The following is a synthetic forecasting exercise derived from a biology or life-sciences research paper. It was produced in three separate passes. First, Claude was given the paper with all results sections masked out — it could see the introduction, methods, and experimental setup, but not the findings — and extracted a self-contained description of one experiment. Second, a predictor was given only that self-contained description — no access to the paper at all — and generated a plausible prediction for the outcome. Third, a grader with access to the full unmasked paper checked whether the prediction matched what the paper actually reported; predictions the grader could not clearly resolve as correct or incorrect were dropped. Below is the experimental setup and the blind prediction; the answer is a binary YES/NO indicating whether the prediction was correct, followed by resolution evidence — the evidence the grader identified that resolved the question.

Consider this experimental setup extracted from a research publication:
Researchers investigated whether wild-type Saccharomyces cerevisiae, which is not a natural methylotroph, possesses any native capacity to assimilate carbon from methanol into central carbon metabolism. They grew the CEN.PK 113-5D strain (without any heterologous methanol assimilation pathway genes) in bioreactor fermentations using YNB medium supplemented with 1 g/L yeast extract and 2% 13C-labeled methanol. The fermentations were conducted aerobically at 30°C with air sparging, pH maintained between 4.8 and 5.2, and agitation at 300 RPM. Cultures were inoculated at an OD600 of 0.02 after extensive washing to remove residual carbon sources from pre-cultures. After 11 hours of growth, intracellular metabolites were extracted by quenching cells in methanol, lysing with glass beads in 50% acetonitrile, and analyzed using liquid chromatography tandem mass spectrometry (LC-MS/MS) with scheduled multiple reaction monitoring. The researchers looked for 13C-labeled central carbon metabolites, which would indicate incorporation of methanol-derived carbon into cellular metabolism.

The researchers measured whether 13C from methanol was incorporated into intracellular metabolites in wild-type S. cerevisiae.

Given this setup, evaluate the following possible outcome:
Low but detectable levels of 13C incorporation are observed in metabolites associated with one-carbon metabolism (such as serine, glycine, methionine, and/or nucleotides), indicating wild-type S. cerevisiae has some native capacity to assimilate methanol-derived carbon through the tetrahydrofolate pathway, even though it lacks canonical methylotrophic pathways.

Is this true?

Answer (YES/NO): NO